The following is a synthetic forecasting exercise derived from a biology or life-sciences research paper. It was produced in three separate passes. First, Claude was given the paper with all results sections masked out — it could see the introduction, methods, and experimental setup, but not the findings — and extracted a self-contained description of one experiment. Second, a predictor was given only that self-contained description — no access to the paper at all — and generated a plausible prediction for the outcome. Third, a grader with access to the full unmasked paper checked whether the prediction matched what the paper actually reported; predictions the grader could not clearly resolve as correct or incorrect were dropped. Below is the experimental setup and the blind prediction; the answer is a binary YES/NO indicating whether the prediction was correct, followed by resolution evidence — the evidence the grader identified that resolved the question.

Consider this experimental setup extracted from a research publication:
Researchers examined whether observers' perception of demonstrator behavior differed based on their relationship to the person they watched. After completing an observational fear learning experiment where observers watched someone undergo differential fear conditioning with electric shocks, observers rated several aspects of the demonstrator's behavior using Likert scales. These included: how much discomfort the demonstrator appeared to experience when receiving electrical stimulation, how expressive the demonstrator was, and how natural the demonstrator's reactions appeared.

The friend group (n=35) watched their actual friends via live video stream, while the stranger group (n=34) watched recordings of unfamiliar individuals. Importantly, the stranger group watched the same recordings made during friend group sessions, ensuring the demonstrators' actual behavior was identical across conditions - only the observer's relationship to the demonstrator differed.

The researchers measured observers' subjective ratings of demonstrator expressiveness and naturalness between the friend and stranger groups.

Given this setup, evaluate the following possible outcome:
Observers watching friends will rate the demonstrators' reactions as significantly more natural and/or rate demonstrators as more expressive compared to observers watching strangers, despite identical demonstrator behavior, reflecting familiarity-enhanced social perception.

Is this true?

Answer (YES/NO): NO